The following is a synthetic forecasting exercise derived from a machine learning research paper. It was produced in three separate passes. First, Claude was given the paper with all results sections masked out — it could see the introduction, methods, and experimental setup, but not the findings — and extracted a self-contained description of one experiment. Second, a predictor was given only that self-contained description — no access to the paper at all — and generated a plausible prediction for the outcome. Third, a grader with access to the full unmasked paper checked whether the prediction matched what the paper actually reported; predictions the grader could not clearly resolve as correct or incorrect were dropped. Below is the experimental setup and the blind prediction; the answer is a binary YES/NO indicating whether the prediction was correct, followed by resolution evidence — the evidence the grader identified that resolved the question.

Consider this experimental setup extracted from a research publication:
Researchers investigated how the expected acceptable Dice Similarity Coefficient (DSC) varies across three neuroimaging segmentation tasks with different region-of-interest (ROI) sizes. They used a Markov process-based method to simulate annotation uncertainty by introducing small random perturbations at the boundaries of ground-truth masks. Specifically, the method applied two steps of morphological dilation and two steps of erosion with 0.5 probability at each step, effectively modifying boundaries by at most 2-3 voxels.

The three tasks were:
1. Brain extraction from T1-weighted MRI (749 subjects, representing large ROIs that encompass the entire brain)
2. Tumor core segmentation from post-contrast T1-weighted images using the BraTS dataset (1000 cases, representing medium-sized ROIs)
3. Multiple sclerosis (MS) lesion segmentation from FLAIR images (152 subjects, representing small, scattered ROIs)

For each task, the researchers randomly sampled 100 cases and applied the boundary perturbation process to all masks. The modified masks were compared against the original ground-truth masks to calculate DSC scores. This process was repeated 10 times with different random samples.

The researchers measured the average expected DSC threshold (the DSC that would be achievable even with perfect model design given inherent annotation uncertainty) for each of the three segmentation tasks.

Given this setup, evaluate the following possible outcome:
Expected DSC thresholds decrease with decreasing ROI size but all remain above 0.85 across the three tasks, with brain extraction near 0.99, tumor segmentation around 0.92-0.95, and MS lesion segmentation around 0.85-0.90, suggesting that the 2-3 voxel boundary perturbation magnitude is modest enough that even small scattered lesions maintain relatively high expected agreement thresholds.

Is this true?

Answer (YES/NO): NO